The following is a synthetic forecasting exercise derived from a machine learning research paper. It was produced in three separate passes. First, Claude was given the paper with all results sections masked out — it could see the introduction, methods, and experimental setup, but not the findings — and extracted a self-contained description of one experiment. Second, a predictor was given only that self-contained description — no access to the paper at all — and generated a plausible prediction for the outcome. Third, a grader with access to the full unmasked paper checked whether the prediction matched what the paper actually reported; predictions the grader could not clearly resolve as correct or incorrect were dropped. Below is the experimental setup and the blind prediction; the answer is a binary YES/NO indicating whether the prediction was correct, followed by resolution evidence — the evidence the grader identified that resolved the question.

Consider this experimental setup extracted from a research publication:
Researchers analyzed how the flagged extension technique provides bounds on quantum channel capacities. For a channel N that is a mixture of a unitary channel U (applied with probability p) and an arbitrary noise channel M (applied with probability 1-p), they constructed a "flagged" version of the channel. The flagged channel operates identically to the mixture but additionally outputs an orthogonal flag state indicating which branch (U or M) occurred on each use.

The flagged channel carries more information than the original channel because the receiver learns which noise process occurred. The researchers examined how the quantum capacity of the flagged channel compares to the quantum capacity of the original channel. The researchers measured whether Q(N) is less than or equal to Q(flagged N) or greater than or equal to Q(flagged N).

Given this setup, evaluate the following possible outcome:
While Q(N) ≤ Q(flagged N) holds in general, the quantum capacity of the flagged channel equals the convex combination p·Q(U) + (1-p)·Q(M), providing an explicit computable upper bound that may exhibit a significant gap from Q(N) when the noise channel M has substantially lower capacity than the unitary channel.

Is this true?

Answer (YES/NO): NO